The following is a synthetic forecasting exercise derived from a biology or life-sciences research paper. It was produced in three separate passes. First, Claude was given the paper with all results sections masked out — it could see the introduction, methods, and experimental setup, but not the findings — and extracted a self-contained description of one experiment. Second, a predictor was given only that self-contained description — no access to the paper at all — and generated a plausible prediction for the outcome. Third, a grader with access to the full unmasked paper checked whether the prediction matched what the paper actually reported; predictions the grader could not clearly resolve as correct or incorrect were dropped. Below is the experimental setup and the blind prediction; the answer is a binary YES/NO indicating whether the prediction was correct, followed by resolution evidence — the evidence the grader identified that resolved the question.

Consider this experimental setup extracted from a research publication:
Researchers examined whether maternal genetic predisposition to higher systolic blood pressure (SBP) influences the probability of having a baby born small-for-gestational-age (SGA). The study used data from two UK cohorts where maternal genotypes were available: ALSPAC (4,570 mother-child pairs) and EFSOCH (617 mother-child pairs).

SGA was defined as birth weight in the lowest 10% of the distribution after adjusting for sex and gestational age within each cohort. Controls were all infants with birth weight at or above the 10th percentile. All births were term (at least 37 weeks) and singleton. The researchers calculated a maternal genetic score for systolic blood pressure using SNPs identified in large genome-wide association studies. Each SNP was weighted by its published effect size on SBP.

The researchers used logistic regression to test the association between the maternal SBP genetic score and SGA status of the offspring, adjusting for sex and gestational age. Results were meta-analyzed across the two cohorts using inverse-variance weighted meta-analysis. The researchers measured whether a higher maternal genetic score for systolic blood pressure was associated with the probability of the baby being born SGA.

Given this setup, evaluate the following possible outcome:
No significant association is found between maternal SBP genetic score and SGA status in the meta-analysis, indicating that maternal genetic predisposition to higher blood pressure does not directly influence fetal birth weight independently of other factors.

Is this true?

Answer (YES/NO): NO